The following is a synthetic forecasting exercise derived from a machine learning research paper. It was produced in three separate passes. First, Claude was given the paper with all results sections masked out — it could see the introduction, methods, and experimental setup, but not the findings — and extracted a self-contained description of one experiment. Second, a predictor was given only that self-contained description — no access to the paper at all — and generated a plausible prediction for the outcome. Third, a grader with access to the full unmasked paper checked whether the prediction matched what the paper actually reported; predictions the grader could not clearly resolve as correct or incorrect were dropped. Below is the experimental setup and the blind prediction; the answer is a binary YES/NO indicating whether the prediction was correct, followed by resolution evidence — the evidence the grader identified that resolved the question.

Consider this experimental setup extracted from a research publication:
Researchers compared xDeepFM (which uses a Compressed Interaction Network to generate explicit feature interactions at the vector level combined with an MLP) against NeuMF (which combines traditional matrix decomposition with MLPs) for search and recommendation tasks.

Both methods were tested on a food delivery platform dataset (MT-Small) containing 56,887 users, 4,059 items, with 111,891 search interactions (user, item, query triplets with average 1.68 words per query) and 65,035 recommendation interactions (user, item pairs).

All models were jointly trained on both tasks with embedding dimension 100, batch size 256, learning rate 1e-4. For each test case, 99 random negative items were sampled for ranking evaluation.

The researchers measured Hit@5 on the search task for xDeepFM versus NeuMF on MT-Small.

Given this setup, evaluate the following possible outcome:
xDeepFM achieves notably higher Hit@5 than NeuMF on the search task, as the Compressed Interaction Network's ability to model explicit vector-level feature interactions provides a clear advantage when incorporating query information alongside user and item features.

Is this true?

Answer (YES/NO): NO